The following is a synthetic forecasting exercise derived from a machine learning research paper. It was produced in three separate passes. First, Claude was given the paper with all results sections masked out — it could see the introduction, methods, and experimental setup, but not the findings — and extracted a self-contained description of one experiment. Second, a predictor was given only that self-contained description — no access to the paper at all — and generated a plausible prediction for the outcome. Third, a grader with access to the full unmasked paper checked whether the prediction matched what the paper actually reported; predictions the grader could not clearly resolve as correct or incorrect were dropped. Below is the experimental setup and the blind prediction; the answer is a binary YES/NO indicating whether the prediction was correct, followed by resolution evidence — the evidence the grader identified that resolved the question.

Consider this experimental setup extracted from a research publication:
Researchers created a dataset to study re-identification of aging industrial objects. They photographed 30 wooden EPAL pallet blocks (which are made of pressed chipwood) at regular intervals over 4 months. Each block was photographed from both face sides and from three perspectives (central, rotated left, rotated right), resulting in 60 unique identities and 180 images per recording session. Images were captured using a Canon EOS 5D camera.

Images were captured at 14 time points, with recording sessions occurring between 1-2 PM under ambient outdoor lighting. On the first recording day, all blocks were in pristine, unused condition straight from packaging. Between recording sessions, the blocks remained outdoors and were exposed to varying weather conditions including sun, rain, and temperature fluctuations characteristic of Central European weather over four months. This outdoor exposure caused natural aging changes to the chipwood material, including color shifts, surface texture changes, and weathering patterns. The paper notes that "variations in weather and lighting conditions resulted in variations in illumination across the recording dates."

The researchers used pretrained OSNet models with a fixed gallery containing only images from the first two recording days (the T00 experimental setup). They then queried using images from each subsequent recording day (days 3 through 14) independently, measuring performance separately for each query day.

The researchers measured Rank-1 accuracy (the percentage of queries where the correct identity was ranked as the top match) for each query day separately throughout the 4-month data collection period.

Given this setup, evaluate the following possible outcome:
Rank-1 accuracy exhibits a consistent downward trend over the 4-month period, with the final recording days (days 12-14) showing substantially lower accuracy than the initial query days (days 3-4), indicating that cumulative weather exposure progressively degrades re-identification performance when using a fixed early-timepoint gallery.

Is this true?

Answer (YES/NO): YES